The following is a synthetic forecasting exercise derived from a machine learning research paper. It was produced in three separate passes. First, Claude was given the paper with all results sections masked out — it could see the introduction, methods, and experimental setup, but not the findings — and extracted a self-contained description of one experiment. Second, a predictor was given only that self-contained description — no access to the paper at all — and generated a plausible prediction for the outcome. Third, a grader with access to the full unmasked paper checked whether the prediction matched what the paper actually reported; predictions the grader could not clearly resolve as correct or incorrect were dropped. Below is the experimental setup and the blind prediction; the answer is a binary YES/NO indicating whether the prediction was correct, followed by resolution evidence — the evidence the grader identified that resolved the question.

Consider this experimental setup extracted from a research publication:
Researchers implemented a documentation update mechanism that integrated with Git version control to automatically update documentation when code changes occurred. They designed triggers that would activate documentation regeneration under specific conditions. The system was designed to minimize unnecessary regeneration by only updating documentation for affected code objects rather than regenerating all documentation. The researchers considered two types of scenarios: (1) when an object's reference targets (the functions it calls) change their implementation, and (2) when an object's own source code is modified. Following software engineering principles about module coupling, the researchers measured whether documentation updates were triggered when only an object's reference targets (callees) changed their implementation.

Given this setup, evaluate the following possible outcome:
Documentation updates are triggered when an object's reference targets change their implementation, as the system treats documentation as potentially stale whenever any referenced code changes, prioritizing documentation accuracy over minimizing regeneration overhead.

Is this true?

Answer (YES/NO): NO